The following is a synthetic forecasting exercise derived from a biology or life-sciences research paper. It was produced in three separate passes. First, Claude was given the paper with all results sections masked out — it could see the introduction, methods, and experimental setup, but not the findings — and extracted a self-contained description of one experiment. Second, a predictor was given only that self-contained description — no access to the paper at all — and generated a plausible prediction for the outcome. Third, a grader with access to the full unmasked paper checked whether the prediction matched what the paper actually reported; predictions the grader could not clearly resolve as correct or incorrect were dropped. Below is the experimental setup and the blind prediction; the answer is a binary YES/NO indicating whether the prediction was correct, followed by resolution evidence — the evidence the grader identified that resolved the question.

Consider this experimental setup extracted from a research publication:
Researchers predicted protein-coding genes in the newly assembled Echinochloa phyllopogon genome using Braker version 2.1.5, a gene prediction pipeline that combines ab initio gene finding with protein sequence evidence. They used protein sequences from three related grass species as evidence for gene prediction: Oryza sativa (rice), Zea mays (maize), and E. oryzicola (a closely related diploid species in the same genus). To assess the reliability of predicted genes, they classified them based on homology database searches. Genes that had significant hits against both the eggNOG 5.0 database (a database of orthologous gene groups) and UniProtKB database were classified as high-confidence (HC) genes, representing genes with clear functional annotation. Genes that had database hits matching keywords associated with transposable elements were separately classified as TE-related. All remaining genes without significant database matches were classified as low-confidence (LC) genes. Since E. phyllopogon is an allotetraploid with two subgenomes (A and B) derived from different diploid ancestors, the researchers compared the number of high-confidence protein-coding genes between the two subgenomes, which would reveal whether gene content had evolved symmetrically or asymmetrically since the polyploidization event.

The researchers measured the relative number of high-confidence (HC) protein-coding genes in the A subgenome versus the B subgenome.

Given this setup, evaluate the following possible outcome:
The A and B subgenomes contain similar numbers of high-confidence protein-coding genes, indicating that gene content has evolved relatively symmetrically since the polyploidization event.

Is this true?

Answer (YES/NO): NO